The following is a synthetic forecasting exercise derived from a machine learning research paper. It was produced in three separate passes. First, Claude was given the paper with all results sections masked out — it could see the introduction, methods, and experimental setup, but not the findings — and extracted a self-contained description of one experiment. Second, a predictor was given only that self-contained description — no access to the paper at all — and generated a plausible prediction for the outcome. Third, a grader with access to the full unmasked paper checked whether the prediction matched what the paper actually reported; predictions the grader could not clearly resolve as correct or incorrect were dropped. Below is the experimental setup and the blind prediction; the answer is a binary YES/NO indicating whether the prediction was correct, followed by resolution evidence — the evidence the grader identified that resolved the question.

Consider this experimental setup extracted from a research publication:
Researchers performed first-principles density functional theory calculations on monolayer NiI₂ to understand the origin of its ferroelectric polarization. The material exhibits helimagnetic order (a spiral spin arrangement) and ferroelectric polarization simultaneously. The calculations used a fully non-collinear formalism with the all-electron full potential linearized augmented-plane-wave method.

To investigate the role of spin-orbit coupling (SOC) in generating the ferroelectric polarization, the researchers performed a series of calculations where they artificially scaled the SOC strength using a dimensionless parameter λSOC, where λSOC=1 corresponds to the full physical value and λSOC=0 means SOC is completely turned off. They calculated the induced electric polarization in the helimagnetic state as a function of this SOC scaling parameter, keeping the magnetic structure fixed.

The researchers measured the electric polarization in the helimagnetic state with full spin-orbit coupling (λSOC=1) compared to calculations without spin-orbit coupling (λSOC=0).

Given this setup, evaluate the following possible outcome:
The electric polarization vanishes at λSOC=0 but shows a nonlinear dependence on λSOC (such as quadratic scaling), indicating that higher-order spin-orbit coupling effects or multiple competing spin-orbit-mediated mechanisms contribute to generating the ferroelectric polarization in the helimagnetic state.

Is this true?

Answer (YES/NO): NO